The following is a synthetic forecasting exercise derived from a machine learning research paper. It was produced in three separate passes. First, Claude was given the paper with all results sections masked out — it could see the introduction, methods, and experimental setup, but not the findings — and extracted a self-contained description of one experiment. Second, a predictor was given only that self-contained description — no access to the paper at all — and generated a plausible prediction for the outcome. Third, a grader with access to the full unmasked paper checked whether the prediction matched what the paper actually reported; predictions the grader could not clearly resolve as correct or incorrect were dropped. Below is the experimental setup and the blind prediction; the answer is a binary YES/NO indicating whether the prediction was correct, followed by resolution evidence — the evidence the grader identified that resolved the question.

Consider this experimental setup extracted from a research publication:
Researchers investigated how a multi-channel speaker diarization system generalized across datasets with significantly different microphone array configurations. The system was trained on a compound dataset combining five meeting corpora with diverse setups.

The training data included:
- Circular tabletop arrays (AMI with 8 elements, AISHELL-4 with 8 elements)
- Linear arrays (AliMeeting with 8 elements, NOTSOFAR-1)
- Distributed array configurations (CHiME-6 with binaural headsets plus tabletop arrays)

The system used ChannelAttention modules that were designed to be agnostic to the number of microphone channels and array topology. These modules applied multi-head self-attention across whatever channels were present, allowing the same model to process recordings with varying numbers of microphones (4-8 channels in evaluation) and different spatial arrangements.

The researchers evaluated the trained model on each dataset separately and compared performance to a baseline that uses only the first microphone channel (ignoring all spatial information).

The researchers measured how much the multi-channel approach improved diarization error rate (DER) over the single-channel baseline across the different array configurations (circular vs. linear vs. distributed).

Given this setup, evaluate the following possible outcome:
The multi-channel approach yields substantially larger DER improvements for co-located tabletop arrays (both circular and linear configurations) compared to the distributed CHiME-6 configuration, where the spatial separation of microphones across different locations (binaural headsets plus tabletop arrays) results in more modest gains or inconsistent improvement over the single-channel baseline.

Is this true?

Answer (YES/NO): NO